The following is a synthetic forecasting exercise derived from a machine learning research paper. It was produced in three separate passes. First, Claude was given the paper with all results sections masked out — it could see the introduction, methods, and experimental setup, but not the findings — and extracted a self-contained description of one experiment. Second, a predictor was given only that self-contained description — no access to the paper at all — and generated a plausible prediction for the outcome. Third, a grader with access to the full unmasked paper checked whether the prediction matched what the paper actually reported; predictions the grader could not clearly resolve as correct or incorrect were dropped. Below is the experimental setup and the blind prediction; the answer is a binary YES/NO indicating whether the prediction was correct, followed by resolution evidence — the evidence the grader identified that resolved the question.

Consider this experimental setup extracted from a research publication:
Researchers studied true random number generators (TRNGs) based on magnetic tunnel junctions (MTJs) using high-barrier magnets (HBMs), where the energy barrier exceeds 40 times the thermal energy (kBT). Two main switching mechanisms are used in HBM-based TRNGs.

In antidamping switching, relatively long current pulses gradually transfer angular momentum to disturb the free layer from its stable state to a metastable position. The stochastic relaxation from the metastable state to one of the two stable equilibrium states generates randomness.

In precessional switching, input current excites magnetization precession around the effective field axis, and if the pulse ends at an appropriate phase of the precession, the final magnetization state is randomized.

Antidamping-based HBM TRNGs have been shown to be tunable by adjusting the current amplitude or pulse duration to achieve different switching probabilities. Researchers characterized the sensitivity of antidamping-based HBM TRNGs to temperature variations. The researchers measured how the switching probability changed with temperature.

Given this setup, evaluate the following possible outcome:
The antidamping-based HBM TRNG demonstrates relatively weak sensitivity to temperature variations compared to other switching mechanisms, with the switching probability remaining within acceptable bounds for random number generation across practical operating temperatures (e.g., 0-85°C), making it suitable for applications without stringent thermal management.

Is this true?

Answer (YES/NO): NO